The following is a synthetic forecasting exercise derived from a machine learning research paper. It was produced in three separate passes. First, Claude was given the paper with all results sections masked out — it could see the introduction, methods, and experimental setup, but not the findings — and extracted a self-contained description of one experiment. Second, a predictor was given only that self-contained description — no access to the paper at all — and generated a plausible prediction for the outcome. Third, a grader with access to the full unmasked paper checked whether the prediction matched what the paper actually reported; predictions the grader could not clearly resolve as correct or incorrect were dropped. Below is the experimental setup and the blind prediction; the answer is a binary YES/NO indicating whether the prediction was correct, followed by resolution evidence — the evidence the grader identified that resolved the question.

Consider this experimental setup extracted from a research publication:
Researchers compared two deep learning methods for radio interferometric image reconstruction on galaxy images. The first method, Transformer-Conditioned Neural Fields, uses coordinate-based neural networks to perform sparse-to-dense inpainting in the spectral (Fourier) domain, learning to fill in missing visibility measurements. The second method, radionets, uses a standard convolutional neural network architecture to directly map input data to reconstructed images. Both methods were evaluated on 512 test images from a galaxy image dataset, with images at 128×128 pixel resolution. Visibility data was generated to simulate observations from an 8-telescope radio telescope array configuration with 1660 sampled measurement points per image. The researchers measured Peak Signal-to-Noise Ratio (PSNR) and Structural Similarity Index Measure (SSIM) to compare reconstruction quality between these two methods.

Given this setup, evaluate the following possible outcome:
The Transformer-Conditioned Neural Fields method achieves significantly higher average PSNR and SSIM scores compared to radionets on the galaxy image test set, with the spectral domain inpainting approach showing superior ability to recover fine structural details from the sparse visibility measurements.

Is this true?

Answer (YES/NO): NO